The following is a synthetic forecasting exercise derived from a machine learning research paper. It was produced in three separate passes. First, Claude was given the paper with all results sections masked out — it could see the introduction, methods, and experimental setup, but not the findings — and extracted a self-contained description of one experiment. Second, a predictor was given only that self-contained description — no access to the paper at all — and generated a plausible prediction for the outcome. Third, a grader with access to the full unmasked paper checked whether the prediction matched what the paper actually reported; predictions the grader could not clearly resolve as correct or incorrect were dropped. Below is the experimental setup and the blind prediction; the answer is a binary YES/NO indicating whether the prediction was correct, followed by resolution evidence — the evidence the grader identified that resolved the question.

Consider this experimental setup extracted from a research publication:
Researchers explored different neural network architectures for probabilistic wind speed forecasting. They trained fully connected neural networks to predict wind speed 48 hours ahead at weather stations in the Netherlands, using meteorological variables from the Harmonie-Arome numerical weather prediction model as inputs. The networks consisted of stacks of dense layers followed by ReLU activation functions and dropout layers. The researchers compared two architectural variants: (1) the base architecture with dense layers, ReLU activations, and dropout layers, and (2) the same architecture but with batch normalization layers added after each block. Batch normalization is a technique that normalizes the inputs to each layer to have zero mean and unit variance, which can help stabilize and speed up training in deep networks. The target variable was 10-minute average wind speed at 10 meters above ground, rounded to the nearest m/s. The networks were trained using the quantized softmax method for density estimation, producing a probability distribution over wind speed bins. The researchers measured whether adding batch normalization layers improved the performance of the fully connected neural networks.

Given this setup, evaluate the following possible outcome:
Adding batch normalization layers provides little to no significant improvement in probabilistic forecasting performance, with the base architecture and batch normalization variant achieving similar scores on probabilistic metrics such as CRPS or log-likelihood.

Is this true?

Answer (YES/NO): YES